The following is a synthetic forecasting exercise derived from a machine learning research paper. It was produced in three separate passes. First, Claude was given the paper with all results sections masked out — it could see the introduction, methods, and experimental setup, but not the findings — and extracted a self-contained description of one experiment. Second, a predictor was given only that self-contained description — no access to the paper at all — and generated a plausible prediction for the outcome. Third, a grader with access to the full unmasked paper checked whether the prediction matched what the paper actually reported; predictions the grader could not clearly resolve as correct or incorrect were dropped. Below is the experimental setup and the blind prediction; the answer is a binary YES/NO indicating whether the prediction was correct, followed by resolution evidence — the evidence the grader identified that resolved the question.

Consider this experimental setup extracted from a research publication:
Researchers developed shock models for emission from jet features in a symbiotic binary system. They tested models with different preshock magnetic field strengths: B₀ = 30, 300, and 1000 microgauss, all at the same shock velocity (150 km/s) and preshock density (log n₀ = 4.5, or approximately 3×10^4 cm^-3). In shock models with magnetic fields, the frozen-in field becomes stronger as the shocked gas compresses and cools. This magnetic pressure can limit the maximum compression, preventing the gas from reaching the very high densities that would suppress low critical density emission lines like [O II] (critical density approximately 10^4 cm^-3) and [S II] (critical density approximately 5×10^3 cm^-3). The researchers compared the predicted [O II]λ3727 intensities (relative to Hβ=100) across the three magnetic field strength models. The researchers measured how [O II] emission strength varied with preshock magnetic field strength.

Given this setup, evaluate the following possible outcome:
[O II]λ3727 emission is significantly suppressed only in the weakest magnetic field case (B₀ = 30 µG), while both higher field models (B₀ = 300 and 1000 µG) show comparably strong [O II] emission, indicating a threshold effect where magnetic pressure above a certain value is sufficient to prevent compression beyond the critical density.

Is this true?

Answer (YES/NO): NO